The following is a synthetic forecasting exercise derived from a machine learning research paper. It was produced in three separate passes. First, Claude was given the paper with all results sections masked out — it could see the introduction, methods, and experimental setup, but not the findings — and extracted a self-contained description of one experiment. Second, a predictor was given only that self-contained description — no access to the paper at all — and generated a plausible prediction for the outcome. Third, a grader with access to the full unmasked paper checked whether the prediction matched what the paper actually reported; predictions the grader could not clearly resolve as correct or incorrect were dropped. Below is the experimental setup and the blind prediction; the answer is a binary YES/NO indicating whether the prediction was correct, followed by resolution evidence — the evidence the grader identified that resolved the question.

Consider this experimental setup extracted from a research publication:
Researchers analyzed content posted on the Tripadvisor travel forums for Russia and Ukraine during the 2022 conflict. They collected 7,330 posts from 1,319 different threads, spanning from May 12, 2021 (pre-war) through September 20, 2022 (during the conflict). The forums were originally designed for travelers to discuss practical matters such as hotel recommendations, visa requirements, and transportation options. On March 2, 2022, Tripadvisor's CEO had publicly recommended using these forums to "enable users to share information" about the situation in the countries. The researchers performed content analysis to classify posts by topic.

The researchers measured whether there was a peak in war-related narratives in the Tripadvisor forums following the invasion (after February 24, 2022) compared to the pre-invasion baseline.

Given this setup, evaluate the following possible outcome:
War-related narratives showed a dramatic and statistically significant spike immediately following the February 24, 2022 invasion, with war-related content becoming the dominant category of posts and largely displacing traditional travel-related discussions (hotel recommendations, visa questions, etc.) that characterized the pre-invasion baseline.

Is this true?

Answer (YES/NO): NO